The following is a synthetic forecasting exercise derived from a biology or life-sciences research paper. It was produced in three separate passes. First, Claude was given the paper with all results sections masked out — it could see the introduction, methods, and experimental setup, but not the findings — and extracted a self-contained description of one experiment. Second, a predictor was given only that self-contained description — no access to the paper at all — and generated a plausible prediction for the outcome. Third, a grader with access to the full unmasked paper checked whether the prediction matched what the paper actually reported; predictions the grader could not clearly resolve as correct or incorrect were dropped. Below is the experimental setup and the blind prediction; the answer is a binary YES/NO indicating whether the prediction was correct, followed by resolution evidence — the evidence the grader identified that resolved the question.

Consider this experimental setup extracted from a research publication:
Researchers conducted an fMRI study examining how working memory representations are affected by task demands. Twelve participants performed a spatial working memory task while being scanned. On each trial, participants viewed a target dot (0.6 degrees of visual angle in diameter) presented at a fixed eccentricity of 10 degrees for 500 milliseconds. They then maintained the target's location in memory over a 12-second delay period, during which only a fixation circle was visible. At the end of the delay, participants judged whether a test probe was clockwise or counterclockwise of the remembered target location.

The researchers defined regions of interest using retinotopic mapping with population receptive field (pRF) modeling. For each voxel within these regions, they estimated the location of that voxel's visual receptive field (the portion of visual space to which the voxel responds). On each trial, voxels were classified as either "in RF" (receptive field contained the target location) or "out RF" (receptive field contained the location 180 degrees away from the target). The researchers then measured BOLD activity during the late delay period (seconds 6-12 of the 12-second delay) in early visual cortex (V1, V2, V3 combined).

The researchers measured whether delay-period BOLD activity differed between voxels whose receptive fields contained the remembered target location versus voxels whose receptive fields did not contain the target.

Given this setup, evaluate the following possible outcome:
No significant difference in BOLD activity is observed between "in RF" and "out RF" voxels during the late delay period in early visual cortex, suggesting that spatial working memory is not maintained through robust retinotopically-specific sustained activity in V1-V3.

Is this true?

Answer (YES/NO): NO